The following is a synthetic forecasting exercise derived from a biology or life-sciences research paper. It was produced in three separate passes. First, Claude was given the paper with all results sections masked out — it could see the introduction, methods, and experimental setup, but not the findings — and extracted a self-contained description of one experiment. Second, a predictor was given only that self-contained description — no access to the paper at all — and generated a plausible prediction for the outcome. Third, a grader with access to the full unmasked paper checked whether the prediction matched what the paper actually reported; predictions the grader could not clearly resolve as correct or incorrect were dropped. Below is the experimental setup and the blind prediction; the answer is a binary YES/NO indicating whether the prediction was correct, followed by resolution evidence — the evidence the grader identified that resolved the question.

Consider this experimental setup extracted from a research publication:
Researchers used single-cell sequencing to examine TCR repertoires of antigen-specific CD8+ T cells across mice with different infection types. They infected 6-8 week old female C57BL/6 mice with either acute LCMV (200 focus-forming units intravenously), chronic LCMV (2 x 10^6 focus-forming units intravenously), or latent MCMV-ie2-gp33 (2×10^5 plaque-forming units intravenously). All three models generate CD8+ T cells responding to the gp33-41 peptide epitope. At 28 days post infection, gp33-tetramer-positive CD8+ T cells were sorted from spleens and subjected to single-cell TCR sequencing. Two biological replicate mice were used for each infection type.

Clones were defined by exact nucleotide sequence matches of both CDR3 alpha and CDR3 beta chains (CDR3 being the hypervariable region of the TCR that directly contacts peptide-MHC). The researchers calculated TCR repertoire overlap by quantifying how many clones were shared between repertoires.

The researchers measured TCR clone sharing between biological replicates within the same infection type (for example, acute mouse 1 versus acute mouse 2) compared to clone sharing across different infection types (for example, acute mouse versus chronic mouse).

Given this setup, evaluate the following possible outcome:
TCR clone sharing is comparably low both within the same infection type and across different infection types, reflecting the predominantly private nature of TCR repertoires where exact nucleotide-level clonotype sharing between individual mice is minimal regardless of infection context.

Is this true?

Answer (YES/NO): YES